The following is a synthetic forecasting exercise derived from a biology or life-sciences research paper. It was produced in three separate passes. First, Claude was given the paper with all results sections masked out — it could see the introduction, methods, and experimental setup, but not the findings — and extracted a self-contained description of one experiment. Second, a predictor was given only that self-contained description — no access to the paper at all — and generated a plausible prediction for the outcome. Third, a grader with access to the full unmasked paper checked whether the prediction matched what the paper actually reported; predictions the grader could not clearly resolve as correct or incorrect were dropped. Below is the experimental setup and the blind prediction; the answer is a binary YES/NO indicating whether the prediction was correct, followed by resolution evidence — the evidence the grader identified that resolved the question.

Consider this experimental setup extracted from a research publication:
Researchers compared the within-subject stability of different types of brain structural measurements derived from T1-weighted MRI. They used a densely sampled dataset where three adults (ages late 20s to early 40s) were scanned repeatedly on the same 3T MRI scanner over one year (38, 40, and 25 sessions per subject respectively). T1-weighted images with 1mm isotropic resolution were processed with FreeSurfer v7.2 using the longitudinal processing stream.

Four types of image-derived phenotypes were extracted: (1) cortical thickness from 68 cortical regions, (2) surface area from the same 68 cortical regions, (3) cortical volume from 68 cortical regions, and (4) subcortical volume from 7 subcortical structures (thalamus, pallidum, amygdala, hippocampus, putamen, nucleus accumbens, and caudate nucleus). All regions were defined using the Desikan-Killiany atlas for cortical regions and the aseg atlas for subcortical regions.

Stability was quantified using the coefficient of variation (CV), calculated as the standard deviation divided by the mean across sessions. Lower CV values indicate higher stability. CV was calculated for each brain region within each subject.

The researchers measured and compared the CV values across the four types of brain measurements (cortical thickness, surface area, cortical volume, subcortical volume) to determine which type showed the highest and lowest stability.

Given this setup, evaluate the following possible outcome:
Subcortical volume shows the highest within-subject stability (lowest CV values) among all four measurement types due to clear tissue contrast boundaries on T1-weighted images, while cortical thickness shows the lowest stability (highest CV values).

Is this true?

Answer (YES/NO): NO